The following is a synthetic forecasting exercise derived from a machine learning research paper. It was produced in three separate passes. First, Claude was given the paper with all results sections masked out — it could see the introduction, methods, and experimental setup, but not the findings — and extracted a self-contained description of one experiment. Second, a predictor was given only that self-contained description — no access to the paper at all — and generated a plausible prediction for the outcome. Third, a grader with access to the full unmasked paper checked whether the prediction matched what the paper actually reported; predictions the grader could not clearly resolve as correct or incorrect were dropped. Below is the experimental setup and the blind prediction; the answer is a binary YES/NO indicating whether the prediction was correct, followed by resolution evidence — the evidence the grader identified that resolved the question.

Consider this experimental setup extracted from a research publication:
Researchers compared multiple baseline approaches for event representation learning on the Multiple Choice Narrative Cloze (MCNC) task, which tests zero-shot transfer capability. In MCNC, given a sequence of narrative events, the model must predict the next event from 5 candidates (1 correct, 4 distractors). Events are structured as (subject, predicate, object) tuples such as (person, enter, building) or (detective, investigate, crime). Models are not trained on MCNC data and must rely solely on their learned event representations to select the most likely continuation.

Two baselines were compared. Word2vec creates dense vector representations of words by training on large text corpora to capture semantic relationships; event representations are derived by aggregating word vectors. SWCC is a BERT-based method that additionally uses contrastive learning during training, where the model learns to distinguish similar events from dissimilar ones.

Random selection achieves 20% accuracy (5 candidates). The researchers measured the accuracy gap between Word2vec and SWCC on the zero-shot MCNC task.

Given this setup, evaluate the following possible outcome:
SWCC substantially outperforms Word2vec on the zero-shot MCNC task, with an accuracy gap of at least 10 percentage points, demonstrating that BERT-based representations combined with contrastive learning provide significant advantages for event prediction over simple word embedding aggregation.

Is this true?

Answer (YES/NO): NO